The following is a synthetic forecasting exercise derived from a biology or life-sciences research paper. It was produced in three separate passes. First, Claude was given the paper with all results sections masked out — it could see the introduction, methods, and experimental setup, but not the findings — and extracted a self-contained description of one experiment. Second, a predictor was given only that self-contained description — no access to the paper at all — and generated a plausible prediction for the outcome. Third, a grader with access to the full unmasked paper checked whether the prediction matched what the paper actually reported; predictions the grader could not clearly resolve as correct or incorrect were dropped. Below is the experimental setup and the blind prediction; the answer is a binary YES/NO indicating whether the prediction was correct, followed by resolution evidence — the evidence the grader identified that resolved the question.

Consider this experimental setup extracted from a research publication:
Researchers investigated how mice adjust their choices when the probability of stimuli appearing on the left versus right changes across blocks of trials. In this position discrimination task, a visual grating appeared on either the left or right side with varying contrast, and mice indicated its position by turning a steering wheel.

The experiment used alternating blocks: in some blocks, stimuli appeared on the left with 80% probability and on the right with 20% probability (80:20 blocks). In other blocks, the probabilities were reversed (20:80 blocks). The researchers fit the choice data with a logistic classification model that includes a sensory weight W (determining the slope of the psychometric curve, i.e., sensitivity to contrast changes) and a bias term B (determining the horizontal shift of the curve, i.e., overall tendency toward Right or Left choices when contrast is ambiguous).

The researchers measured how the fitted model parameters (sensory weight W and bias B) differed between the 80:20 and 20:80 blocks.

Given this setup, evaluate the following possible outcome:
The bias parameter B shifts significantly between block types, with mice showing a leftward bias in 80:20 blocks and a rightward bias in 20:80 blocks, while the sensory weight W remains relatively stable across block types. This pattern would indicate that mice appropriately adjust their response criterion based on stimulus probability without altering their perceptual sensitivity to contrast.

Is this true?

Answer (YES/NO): YES